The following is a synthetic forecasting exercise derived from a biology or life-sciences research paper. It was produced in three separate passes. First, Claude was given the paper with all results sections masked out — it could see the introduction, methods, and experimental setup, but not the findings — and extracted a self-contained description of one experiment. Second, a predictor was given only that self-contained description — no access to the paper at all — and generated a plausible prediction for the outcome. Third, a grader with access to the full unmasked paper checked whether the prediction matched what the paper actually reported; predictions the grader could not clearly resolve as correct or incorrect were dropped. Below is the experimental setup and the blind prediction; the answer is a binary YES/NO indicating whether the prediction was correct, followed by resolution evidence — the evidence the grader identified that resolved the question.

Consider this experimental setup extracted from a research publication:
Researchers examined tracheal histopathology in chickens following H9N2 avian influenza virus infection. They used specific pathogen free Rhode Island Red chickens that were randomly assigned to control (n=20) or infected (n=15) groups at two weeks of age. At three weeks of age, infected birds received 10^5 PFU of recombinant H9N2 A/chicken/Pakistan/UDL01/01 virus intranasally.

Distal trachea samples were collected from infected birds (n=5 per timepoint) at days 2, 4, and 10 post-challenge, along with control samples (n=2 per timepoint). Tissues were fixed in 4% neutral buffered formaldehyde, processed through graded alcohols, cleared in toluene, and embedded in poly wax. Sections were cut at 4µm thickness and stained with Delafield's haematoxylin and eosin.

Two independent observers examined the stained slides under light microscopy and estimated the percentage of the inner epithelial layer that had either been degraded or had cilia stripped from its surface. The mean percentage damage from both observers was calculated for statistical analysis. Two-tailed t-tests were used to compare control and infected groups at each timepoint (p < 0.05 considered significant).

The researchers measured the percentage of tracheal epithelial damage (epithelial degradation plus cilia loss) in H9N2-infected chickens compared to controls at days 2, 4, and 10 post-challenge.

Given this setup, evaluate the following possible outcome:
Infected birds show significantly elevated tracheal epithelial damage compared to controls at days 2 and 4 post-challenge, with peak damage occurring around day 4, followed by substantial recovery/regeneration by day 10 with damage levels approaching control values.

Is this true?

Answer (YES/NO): NO